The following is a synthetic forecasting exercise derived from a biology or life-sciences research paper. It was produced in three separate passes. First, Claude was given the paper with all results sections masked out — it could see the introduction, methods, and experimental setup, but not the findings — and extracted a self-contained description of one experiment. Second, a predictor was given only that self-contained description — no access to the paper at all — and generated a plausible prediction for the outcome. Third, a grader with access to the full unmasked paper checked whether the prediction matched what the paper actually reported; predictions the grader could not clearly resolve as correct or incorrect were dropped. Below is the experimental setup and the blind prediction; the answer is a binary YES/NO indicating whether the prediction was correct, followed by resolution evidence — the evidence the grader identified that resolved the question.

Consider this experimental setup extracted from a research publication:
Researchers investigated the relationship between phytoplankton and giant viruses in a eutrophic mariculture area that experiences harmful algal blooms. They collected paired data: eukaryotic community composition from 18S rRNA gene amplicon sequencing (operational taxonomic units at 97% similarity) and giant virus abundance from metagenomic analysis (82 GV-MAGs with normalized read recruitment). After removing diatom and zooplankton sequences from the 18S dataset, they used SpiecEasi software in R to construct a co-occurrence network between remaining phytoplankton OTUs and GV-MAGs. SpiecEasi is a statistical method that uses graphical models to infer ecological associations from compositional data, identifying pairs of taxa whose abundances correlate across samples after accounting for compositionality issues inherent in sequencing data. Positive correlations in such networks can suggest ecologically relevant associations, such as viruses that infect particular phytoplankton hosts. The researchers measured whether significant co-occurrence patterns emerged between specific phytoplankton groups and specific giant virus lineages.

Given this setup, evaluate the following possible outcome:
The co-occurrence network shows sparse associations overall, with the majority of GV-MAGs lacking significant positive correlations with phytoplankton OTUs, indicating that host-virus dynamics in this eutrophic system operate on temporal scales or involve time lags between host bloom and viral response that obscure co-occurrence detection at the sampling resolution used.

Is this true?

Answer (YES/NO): NO